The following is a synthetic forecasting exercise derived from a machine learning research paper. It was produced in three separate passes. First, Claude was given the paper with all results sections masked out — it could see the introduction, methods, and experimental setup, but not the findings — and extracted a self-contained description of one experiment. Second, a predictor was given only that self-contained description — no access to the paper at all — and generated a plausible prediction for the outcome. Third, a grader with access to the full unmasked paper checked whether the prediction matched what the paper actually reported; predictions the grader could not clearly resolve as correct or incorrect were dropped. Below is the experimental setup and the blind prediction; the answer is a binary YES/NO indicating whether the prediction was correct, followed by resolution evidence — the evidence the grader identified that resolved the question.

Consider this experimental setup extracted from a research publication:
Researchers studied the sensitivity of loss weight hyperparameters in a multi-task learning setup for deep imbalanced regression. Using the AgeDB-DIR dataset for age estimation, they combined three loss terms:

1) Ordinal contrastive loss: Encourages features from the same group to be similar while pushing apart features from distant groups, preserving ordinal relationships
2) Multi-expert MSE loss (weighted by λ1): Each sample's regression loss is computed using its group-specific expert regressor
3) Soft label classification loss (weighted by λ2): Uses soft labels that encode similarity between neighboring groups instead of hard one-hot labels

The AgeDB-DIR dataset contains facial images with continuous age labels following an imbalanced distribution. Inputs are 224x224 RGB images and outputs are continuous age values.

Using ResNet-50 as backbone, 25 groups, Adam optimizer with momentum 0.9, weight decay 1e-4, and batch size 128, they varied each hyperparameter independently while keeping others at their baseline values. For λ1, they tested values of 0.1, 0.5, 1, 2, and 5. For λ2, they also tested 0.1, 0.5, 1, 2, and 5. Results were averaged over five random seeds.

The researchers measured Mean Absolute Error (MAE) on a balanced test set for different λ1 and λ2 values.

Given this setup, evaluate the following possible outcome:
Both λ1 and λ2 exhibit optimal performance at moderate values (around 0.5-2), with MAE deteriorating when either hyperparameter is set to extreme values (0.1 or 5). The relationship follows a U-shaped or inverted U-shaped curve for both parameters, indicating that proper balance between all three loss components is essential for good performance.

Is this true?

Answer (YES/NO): YES